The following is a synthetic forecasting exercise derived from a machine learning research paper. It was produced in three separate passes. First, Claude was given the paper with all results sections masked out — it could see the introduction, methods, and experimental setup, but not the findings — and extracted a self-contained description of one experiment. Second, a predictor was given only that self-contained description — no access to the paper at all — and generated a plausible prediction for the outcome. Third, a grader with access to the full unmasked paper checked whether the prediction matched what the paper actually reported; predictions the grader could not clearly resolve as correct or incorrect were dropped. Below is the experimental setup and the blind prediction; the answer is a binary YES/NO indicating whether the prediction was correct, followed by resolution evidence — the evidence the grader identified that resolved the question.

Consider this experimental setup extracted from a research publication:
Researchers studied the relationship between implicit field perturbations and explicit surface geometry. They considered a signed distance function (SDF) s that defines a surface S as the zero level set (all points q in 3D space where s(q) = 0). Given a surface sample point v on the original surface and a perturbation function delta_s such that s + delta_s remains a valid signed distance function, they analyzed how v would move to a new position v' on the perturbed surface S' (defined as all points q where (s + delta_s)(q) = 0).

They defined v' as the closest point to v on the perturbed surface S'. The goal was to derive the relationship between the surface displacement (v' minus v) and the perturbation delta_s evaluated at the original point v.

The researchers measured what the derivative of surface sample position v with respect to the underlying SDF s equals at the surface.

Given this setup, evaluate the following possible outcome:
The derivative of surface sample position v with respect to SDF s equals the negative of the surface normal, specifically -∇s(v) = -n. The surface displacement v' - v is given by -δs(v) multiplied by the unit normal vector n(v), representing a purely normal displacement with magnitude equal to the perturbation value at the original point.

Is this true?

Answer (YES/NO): YES